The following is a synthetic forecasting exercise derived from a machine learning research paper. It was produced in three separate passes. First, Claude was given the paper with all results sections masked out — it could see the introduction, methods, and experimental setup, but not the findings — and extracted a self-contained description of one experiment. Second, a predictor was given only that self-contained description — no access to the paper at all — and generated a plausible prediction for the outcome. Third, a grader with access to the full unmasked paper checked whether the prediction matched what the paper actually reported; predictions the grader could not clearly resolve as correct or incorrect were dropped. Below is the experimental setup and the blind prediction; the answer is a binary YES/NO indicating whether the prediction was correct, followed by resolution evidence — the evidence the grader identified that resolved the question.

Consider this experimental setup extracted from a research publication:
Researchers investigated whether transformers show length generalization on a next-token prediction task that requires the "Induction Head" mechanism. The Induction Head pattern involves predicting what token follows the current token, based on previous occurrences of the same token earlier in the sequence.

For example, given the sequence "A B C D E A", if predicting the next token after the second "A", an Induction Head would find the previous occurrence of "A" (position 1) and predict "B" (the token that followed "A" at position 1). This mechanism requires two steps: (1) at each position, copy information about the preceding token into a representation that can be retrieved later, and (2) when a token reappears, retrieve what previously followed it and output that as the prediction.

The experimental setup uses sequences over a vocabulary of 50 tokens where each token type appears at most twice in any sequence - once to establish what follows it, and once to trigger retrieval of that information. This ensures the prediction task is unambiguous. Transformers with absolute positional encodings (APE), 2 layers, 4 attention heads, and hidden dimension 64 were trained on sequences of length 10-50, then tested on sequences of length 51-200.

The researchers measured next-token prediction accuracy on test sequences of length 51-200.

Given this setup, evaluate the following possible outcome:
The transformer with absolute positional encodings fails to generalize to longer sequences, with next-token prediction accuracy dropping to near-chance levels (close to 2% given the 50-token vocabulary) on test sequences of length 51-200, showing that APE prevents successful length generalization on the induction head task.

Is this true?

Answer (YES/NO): NO